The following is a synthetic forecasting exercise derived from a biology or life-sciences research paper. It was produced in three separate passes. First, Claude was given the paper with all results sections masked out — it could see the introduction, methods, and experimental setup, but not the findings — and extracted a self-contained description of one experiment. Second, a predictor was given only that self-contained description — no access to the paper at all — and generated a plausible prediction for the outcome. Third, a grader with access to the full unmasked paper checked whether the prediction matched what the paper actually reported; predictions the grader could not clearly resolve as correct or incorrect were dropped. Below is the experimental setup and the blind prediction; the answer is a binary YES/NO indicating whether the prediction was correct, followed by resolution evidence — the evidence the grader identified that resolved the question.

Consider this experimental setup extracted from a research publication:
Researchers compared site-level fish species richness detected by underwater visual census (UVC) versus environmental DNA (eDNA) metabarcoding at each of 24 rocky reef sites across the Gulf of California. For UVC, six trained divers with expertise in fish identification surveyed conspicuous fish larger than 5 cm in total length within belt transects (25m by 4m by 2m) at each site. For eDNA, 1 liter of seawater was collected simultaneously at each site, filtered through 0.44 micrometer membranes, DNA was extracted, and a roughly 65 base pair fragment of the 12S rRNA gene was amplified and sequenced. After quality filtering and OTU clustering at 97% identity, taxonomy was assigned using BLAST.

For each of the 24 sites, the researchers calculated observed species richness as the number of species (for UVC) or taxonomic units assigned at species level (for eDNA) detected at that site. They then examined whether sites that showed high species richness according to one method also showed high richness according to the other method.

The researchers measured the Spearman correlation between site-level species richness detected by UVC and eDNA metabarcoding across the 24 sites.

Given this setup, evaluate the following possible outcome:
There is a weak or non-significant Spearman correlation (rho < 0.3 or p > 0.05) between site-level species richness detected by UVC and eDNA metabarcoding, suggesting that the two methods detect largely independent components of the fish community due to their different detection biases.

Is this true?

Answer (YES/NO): YES